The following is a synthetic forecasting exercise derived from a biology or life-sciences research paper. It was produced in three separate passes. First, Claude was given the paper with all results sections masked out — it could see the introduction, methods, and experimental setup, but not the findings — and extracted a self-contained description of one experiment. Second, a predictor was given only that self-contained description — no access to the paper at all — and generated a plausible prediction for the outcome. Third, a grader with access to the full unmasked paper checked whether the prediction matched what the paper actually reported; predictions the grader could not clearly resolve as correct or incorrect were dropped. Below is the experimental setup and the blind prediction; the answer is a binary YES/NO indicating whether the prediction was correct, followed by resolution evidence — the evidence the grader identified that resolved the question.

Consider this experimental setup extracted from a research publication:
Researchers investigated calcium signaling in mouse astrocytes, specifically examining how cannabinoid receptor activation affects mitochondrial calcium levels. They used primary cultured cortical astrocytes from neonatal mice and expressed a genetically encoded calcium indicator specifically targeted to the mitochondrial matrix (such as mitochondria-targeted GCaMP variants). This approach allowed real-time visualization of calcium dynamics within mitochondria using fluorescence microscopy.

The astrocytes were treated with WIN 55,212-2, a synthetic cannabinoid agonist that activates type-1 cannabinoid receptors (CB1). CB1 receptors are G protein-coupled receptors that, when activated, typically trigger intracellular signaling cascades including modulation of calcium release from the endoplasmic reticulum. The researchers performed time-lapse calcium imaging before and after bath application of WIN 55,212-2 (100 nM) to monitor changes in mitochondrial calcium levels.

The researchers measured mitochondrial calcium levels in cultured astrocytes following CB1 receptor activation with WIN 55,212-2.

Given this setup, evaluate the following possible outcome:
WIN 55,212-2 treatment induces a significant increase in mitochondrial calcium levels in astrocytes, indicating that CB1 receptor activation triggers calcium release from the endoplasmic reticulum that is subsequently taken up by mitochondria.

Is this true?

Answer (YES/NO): YES